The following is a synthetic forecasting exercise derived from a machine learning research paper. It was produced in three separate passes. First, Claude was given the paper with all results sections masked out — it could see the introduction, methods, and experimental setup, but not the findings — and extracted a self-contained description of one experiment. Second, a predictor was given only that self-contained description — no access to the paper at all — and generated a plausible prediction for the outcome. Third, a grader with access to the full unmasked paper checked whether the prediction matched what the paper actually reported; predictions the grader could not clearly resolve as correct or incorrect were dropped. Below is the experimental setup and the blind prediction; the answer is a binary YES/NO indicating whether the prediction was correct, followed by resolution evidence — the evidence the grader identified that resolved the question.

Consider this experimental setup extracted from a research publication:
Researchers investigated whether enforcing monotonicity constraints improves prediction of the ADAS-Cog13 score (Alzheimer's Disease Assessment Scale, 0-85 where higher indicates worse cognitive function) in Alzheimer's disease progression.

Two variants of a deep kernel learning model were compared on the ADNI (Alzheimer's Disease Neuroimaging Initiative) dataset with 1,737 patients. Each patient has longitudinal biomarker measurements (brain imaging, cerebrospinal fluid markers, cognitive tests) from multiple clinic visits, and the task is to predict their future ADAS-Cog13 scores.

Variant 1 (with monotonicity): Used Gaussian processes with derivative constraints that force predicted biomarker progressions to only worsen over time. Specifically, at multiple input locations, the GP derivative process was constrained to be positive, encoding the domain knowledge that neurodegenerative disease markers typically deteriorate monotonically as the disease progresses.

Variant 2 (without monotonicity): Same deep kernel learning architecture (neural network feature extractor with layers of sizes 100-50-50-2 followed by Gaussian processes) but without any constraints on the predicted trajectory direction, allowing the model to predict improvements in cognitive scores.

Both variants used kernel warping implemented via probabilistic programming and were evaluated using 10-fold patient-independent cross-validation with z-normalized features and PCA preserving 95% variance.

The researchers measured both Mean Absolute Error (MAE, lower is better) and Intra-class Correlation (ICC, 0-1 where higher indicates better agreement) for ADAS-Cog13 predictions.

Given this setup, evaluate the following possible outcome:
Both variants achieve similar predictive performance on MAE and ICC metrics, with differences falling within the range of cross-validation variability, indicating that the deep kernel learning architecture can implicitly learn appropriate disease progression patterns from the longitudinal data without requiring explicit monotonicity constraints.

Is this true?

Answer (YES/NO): NO